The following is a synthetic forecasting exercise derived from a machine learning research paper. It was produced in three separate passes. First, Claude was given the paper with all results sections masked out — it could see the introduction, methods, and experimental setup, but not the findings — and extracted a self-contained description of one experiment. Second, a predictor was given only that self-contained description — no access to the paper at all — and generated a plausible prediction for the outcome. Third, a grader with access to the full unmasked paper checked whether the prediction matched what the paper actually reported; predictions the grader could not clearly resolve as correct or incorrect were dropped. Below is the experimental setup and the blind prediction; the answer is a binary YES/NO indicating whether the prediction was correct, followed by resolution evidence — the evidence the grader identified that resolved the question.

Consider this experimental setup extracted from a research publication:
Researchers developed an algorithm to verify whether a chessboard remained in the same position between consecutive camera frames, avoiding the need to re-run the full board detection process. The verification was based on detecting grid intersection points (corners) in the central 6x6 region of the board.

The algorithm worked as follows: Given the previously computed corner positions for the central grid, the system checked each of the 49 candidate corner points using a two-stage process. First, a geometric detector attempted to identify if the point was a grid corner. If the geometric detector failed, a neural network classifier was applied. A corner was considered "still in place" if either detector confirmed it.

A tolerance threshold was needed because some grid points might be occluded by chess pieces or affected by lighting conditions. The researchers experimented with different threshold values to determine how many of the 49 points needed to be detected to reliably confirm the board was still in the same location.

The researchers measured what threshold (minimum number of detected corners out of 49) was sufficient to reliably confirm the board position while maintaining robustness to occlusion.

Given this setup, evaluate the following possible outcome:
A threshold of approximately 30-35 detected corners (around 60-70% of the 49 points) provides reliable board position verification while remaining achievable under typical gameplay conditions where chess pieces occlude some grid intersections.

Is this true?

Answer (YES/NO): NO